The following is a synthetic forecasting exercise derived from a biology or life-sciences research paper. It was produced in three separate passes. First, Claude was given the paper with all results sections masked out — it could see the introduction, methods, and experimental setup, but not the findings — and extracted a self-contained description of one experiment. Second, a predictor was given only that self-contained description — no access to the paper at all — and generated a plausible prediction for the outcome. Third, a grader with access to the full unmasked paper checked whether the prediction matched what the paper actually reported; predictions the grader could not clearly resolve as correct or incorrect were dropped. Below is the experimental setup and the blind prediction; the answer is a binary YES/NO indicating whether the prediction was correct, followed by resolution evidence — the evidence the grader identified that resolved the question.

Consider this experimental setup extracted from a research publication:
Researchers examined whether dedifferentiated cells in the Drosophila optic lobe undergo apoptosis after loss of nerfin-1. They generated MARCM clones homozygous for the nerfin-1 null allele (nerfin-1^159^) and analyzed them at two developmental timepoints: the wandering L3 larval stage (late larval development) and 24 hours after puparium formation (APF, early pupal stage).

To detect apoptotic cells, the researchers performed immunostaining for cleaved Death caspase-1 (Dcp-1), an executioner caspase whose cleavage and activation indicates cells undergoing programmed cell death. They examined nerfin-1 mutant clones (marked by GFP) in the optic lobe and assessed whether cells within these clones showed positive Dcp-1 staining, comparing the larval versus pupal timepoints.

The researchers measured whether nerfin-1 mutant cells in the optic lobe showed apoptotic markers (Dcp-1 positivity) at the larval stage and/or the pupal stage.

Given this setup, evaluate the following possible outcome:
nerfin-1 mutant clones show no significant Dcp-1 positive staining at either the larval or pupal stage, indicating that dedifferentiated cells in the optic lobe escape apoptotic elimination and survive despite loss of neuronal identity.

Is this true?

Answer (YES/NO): NO